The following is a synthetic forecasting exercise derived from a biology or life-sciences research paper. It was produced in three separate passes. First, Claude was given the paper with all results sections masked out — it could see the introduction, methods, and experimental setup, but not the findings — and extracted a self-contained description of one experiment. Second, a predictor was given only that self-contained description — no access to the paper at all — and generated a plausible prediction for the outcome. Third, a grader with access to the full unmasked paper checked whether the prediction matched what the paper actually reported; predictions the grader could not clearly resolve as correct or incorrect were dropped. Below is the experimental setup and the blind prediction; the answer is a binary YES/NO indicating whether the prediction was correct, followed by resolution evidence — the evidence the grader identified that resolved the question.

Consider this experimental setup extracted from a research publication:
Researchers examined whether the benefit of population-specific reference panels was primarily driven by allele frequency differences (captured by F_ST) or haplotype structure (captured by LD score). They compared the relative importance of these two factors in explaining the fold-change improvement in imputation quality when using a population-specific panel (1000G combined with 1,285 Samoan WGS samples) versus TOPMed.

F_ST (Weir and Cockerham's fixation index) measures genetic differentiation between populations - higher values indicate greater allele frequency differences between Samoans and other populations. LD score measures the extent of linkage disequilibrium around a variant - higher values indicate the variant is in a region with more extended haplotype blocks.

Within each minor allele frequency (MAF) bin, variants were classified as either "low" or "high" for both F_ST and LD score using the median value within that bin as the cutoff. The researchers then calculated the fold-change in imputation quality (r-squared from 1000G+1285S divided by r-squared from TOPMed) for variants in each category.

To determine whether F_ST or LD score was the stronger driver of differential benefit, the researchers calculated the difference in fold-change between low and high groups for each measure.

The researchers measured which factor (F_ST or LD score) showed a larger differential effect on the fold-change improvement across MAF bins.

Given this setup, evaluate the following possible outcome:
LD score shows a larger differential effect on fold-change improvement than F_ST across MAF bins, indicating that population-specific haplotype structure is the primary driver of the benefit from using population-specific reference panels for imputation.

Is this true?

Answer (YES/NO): YES